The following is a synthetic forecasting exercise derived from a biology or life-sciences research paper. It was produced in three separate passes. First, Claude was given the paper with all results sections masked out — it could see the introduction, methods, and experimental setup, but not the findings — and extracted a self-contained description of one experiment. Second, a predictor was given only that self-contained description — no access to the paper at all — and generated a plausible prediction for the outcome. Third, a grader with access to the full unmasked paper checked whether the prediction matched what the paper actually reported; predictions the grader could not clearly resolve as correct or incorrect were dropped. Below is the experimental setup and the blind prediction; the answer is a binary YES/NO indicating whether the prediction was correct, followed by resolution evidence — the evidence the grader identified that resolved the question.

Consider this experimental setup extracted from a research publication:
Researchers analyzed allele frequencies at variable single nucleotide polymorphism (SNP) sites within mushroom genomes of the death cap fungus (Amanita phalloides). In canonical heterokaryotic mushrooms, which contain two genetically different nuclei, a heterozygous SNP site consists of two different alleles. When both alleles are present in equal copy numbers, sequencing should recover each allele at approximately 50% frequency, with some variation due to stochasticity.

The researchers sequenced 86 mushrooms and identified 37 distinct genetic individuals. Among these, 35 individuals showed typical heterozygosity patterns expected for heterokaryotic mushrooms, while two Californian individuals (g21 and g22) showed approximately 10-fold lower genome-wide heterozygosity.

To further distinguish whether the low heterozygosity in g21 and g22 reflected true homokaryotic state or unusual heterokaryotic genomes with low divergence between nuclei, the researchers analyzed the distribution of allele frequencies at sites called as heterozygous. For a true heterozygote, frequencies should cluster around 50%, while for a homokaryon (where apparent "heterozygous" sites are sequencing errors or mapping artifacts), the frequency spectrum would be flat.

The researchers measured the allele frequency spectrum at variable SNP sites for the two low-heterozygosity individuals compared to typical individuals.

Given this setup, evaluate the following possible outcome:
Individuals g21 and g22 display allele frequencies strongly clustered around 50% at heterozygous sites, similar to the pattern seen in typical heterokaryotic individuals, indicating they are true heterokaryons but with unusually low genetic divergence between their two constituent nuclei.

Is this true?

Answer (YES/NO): NO